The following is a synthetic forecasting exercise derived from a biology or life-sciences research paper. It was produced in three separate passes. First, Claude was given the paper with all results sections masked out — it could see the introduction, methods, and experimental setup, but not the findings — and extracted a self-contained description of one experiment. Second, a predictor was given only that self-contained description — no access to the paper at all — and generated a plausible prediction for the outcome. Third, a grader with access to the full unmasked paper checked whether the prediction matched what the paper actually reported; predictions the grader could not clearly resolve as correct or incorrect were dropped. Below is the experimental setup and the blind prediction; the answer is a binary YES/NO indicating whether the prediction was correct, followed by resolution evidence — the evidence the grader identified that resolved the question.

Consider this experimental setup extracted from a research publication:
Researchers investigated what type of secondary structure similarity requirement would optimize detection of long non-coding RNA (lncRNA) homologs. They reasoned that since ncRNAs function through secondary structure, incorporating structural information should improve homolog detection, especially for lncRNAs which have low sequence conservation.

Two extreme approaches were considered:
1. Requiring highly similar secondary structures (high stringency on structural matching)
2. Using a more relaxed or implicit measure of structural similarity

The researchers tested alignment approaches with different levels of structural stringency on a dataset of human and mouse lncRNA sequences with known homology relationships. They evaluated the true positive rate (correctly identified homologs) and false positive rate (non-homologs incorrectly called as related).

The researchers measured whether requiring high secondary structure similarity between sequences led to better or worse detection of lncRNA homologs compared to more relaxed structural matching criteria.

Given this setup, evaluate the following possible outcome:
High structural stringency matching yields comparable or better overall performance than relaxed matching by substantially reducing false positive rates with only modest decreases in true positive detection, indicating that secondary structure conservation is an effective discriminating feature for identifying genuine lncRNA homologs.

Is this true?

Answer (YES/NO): NO